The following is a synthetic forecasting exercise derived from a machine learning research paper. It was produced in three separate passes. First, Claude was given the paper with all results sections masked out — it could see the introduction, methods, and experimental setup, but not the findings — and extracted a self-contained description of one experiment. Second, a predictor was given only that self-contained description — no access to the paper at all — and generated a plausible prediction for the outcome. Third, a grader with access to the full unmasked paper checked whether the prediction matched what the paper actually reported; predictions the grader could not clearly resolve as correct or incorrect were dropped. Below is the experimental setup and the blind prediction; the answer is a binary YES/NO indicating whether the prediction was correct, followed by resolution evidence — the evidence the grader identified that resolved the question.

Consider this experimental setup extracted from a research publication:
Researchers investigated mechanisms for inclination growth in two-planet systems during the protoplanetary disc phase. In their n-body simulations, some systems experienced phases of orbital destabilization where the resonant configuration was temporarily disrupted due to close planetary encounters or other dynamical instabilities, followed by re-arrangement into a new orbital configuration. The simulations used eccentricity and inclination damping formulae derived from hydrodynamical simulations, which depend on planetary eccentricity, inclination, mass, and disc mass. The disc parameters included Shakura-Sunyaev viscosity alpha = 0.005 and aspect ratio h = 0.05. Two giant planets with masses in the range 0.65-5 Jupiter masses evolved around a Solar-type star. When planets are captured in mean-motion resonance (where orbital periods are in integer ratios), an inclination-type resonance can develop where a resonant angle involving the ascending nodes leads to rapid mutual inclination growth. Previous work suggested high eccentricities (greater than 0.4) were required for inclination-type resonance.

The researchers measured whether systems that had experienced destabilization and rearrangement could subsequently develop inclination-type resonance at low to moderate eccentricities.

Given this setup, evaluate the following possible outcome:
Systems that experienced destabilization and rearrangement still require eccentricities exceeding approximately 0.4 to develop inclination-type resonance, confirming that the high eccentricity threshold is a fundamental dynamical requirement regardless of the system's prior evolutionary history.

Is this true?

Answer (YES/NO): NO